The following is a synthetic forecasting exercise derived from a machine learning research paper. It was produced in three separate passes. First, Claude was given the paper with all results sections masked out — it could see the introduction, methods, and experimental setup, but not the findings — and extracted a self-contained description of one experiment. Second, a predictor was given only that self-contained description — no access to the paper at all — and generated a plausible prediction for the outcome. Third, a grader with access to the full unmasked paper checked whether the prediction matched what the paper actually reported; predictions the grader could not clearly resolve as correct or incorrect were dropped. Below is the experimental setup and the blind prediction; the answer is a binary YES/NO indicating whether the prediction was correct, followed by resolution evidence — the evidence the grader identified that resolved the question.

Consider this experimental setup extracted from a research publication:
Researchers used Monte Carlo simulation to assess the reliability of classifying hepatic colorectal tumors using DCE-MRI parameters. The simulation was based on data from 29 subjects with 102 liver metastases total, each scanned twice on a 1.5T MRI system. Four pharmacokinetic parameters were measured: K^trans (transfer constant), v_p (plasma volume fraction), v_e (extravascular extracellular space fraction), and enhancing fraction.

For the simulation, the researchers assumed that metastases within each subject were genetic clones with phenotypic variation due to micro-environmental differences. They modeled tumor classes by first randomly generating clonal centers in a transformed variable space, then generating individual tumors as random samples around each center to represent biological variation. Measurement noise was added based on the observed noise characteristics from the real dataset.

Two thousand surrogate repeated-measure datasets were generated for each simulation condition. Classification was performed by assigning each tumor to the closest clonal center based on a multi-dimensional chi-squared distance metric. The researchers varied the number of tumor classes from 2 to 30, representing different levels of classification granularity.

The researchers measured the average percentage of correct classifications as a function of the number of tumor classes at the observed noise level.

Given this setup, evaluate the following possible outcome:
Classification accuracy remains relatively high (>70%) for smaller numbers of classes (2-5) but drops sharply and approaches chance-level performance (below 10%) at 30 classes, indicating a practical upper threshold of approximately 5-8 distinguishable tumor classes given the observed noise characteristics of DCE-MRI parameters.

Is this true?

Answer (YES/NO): NO